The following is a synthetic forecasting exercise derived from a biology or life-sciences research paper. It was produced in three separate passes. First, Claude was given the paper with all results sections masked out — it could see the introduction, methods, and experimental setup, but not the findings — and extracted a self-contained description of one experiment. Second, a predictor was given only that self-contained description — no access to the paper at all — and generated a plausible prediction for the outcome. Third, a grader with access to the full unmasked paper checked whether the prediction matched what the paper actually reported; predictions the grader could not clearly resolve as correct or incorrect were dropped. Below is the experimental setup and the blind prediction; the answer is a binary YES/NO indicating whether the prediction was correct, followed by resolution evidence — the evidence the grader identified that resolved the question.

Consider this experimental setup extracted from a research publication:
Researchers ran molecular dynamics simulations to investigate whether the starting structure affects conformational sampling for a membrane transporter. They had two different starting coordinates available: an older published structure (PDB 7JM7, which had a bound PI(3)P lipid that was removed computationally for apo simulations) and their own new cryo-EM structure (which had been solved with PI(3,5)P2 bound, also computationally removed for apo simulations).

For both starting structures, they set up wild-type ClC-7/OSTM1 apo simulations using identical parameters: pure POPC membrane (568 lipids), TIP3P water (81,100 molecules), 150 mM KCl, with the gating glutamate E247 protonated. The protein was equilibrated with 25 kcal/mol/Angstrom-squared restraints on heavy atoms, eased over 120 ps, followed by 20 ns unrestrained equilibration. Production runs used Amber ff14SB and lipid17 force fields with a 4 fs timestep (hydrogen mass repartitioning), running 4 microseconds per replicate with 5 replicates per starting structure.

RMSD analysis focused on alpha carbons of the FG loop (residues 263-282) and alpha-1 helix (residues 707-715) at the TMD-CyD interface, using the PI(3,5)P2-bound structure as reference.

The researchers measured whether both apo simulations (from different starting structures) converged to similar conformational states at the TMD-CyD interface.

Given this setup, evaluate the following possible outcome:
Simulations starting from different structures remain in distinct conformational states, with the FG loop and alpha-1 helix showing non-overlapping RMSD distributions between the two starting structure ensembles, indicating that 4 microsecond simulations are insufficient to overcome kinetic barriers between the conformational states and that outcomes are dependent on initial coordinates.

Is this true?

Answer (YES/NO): NO